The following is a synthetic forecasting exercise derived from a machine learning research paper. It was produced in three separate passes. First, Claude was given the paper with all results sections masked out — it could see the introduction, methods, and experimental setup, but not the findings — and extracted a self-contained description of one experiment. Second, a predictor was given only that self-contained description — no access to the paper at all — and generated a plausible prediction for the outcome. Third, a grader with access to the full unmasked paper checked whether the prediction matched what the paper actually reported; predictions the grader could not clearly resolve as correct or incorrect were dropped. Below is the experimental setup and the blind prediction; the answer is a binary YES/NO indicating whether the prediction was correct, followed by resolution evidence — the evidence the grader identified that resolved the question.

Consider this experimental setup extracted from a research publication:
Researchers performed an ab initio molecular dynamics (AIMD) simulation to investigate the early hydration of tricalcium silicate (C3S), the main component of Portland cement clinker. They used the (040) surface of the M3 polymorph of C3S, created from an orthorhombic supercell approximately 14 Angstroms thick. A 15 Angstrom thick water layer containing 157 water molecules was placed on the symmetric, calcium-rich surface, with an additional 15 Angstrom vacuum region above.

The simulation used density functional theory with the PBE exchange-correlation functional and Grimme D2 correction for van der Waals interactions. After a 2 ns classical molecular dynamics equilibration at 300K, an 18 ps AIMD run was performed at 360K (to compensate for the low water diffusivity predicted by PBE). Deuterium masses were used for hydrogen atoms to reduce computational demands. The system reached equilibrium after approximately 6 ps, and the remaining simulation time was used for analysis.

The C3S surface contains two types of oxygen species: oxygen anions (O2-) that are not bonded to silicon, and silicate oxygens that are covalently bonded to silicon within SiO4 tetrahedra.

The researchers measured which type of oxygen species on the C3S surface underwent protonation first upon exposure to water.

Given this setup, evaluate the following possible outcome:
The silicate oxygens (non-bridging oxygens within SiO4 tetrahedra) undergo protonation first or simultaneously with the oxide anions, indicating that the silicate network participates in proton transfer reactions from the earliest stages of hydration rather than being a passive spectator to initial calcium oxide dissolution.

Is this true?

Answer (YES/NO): NO